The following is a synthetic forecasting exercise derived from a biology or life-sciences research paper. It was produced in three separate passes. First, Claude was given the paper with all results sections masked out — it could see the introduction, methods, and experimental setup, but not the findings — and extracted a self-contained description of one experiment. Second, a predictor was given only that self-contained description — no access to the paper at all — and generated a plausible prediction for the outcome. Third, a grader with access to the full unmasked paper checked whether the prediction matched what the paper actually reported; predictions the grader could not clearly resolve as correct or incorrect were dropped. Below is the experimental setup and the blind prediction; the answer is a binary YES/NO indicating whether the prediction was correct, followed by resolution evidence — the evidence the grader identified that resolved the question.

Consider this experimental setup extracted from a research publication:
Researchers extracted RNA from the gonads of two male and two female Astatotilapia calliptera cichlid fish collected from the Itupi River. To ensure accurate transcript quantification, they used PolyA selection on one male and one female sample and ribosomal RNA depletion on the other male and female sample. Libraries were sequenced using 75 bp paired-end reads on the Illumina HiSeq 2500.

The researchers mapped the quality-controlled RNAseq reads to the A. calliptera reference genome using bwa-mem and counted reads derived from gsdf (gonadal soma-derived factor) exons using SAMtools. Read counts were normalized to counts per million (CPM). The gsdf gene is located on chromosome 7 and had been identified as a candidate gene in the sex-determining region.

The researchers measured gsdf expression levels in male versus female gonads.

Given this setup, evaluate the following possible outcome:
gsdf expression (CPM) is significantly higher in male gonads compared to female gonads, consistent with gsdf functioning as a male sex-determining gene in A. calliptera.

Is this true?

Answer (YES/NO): YES